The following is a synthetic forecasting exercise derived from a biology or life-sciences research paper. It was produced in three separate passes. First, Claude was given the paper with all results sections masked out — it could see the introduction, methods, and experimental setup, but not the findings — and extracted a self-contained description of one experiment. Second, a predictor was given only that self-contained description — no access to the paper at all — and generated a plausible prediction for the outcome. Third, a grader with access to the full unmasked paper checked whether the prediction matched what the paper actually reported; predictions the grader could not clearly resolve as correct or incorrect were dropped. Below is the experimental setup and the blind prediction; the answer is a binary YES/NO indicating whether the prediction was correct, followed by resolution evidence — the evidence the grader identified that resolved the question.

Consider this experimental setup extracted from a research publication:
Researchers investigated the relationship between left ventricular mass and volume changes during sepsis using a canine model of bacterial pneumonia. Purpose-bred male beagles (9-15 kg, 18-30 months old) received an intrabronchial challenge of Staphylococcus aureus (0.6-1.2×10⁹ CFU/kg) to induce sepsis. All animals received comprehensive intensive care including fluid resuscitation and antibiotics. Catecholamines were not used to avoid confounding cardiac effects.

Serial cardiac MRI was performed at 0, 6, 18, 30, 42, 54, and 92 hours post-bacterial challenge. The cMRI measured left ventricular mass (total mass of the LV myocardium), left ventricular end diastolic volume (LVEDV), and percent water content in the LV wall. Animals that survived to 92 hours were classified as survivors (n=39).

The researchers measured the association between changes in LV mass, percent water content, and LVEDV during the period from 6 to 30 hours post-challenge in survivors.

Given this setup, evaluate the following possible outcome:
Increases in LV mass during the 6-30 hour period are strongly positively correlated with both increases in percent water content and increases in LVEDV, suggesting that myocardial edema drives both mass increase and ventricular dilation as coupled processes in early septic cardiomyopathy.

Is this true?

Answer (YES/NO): NO